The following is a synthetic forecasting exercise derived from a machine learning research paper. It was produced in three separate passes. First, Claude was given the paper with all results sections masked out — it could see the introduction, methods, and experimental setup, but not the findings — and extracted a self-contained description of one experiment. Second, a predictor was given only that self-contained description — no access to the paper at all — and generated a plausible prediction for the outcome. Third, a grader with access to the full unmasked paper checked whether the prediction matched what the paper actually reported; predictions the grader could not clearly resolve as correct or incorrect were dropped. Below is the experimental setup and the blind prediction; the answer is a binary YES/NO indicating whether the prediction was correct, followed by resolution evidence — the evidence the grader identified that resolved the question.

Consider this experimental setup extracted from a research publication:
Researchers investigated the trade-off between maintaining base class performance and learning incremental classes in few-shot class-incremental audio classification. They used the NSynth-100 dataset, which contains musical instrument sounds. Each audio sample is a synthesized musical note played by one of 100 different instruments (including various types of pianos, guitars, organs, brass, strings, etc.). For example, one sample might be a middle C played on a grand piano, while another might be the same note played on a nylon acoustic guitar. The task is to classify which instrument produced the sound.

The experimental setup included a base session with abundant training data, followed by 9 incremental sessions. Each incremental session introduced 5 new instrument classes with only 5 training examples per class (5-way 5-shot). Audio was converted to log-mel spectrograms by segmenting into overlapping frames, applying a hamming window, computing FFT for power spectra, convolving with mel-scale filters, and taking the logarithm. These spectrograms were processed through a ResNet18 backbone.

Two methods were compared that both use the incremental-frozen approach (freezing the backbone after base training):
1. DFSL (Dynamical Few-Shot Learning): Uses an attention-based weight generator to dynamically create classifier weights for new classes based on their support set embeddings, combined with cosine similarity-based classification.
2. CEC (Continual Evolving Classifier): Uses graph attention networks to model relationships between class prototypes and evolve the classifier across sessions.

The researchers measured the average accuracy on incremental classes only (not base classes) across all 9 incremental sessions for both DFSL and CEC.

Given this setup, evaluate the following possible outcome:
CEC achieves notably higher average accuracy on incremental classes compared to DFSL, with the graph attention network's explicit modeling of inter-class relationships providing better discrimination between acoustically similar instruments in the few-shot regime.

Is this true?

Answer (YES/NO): NO